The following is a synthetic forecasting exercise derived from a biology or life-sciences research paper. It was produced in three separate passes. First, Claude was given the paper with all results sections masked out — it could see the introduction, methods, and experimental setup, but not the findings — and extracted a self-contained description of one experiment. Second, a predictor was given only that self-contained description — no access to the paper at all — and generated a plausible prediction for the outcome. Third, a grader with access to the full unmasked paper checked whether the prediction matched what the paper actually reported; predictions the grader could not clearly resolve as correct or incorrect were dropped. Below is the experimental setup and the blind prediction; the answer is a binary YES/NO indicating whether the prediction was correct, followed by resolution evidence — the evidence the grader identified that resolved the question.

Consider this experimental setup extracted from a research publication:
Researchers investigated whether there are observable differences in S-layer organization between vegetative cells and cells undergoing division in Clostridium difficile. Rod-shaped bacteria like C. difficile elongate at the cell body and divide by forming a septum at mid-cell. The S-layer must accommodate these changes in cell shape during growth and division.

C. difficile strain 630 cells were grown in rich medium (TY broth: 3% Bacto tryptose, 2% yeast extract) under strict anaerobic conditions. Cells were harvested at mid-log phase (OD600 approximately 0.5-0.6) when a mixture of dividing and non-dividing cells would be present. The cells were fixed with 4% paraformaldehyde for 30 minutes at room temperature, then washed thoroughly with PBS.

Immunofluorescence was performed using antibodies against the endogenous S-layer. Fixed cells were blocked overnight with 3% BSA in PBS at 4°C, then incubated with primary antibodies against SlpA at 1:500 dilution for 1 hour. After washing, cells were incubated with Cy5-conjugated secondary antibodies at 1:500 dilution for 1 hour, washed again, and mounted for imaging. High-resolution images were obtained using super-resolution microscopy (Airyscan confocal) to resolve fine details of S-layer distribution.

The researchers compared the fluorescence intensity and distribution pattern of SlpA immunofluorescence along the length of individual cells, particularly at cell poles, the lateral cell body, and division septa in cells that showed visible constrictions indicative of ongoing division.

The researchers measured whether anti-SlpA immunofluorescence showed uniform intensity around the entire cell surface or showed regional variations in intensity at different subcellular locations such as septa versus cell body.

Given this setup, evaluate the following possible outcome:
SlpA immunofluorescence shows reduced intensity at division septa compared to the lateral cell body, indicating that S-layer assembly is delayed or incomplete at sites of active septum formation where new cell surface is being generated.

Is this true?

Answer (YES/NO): NO